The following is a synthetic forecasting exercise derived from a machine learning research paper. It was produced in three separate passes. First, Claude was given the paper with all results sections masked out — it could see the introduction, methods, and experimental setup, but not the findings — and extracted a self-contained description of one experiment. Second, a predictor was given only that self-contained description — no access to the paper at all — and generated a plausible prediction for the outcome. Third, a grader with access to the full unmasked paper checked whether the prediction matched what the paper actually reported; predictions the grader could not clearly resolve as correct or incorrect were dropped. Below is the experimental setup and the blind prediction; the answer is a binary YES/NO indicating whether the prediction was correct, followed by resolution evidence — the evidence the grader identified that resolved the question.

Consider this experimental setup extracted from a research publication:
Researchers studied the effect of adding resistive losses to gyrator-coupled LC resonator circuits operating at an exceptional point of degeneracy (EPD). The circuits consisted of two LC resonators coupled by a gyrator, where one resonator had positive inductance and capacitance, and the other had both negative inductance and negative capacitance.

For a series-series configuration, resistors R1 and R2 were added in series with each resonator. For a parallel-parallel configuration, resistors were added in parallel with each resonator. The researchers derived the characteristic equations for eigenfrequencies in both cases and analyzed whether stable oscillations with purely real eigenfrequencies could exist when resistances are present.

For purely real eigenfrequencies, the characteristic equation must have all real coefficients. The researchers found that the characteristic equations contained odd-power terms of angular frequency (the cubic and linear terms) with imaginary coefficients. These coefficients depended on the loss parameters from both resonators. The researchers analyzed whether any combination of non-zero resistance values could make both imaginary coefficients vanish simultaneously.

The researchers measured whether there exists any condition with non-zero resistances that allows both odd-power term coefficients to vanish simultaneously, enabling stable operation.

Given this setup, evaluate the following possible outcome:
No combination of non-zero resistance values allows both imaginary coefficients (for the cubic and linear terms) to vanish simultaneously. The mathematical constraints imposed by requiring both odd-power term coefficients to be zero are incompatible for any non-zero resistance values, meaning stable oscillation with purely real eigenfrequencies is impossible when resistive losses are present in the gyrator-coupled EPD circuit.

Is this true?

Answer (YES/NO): YES